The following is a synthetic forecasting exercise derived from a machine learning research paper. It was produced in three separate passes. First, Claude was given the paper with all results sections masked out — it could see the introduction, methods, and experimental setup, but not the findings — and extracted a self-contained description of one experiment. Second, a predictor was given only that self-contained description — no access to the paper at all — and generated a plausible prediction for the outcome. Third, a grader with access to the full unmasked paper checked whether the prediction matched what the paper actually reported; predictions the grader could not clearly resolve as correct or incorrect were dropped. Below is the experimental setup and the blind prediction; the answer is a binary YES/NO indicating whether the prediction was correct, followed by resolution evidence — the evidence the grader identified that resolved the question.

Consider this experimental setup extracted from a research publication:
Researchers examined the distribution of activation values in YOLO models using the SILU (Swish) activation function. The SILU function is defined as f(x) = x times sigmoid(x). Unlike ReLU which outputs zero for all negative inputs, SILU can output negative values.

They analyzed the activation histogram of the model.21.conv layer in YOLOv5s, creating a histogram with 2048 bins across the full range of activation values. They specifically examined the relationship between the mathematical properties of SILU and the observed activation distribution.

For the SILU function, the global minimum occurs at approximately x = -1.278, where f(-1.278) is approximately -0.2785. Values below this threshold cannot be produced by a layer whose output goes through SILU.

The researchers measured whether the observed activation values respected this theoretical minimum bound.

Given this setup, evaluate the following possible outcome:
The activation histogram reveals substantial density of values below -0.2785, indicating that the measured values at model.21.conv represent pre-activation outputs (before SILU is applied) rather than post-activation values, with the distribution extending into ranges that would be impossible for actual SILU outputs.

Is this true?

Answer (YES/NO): NO